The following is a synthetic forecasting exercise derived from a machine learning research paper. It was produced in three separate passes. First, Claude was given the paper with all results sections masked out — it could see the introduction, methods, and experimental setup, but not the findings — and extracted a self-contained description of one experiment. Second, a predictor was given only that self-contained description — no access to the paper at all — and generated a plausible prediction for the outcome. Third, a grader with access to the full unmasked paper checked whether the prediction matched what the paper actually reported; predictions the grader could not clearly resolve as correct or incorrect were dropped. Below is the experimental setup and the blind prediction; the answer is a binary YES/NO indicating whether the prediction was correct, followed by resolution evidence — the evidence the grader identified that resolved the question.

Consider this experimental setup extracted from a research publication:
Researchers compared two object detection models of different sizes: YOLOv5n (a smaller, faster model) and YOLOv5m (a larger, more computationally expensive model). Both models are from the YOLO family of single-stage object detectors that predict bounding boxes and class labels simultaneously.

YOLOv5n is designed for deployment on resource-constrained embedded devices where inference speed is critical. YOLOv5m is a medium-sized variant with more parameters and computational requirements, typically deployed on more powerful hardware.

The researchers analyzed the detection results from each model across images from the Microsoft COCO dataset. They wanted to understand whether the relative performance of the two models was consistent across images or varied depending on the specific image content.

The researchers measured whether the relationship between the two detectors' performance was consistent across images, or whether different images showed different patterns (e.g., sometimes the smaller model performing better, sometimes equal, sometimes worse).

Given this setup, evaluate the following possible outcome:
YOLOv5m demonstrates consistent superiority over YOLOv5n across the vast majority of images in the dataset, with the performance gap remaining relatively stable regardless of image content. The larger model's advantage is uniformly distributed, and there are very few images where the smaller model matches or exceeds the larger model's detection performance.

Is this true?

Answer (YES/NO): NO